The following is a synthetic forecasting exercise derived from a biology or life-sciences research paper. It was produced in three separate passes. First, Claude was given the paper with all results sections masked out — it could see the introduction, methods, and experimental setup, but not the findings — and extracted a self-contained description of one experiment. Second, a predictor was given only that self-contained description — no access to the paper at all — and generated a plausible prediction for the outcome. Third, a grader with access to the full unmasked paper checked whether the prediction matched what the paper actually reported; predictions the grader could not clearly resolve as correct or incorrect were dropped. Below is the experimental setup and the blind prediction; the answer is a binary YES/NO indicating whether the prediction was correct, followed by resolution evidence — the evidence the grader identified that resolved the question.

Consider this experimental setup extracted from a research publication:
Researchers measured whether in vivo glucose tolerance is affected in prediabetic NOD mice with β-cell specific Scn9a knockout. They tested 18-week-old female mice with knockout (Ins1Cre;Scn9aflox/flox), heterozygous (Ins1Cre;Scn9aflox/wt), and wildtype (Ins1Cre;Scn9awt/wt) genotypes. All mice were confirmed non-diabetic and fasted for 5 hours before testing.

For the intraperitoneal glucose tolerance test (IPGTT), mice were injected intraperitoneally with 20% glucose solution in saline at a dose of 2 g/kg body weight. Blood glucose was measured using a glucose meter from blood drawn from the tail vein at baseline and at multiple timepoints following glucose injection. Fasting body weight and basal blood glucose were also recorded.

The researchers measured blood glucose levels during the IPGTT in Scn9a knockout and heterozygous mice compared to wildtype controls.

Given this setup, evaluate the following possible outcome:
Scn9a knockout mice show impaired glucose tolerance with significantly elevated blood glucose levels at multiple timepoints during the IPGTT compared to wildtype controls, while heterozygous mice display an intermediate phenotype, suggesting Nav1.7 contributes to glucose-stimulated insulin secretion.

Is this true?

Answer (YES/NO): NO